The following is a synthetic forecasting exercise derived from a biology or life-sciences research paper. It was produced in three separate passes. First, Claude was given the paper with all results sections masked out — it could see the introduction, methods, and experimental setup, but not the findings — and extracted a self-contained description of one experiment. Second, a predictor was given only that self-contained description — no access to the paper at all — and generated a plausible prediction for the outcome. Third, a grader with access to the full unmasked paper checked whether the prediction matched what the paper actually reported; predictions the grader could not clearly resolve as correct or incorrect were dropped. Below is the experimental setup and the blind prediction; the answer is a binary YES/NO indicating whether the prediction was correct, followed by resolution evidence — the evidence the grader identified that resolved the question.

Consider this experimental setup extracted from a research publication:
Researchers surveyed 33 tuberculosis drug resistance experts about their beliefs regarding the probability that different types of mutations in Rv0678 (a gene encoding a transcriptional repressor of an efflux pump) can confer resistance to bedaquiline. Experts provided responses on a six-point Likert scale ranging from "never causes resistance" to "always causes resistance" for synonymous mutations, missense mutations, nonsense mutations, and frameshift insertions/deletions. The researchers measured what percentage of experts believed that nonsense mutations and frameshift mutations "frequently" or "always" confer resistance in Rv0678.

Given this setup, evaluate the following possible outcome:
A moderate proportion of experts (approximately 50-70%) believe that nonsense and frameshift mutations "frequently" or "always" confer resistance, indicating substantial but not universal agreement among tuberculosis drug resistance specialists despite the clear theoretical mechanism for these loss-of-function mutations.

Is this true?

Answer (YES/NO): NO